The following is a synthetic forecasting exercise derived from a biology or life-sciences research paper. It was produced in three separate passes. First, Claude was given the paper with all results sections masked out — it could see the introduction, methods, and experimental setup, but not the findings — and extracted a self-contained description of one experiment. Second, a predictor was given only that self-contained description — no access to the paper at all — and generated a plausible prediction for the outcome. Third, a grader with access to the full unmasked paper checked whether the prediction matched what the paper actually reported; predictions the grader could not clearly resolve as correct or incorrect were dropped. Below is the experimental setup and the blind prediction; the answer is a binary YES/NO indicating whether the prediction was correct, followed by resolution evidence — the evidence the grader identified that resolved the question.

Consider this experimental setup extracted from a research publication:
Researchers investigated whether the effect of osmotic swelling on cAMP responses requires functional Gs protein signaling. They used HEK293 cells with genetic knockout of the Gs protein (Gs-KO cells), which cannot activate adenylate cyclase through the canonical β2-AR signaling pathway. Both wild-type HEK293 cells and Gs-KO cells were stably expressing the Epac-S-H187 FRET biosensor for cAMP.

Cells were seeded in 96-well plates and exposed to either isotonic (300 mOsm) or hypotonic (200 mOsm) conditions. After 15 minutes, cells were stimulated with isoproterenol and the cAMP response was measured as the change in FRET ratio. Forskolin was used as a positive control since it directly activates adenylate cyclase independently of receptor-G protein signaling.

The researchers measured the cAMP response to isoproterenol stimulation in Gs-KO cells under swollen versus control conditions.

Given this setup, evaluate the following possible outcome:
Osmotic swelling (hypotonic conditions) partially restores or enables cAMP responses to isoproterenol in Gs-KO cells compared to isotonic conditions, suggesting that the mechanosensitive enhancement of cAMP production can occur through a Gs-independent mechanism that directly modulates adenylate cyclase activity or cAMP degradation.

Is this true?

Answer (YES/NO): NO